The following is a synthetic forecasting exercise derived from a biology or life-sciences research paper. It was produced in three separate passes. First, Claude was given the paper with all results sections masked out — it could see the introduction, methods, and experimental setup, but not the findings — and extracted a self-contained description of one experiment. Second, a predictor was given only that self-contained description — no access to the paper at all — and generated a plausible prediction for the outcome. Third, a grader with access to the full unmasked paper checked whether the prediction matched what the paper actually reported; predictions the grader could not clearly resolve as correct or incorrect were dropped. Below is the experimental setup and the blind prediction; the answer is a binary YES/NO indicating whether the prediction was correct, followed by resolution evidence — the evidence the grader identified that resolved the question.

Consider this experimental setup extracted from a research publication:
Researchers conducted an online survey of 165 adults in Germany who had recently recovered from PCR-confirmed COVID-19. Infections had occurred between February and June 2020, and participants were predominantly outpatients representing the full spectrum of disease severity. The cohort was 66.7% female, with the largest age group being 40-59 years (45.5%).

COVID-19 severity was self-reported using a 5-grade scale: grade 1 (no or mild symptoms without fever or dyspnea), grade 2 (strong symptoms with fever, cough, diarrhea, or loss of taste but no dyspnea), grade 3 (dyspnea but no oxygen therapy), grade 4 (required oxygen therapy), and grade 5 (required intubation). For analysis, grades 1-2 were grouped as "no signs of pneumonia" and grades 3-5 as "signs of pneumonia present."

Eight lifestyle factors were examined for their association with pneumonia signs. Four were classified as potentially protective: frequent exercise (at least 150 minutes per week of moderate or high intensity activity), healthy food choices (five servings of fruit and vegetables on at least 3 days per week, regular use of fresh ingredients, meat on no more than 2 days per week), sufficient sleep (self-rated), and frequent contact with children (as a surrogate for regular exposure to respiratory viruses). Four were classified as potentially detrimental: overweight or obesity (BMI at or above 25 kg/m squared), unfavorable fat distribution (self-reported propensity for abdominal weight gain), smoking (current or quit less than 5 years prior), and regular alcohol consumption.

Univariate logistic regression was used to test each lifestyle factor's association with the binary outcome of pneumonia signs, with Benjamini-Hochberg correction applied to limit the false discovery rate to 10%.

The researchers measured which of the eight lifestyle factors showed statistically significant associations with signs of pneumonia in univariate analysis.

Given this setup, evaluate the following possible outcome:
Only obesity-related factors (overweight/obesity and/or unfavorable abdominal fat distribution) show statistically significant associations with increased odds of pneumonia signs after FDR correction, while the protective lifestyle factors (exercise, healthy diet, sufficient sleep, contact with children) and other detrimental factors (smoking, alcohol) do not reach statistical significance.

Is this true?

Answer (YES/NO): NO